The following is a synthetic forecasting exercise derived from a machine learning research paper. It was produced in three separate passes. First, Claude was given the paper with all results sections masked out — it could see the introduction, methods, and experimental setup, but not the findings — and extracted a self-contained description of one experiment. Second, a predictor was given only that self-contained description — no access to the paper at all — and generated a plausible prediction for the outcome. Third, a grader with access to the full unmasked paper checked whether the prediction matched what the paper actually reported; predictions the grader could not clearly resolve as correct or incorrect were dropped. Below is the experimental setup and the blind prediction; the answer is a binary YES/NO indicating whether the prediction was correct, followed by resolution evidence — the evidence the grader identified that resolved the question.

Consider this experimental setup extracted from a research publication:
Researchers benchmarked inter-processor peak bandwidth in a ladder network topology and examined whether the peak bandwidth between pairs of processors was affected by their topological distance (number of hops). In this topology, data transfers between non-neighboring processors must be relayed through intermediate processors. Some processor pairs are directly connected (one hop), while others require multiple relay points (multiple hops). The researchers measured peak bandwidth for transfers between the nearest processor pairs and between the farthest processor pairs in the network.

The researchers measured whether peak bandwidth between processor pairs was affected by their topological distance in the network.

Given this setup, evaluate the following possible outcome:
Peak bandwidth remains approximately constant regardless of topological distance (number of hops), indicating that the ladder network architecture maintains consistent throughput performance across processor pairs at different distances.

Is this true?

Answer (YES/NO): YES